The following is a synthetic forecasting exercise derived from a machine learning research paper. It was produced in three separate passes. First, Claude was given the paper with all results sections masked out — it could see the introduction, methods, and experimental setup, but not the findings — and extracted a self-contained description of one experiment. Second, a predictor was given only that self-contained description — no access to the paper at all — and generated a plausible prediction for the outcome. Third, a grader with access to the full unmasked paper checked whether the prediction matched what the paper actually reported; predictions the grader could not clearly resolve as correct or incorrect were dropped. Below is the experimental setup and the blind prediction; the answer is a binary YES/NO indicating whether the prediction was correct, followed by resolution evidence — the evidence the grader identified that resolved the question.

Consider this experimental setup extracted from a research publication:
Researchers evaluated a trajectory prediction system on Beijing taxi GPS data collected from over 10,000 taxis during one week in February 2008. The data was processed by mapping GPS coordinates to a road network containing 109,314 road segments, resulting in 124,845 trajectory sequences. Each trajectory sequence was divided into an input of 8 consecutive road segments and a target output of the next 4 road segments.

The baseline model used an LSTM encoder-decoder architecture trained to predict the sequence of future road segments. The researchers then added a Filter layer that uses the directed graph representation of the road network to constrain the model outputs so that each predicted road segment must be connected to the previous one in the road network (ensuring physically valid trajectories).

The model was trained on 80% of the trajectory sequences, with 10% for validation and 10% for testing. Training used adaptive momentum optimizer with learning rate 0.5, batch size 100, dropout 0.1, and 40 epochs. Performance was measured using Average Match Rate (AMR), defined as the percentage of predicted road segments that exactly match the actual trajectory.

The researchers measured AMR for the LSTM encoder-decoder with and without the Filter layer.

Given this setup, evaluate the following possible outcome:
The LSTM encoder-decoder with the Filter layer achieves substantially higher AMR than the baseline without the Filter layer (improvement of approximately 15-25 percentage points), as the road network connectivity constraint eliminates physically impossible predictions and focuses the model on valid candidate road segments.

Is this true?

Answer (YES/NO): NO